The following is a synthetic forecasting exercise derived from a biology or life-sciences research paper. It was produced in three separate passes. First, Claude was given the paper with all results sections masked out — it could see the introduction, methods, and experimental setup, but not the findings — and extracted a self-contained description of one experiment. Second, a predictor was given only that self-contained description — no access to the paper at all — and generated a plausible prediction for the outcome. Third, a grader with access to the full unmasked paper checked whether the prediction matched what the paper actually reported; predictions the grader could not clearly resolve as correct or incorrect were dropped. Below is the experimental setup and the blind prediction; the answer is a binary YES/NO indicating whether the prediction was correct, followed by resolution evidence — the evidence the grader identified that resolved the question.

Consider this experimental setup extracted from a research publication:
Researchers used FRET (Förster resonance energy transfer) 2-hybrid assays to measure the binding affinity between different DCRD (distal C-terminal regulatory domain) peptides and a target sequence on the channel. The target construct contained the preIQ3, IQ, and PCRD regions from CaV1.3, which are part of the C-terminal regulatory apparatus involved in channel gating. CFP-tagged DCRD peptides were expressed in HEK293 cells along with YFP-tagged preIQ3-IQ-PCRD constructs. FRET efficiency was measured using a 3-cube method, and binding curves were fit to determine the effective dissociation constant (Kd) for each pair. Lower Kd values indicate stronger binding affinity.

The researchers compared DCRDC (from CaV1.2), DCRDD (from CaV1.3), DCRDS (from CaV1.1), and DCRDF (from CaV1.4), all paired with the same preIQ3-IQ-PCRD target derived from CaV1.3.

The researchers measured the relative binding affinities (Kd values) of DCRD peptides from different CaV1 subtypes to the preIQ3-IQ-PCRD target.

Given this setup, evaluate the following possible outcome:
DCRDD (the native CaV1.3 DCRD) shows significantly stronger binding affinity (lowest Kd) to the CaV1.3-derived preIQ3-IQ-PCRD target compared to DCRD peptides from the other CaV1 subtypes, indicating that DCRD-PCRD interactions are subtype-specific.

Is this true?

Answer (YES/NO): NO